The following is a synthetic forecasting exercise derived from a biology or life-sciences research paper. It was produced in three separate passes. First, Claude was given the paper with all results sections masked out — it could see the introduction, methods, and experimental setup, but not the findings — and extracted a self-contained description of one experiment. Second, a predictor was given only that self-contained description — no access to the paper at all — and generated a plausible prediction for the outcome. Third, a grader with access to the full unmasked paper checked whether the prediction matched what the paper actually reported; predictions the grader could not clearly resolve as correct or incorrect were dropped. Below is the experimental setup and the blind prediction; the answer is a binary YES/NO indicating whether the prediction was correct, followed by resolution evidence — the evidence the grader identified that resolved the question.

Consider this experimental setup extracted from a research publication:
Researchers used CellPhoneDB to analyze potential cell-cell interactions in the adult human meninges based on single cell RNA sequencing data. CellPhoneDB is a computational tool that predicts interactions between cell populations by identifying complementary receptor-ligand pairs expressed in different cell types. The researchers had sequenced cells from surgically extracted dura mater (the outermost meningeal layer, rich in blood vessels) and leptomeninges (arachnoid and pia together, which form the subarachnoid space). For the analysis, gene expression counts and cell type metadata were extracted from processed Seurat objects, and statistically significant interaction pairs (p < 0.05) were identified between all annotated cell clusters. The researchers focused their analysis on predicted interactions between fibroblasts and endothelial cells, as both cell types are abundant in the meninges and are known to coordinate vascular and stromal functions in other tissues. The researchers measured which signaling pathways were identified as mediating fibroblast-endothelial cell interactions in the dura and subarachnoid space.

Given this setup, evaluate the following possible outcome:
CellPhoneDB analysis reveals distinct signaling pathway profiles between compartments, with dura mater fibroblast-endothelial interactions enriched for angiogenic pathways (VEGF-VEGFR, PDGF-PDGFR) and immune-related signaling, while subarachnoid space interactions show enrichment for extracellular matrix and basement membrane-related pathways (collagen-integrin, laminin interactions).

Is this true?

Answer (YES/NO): NO